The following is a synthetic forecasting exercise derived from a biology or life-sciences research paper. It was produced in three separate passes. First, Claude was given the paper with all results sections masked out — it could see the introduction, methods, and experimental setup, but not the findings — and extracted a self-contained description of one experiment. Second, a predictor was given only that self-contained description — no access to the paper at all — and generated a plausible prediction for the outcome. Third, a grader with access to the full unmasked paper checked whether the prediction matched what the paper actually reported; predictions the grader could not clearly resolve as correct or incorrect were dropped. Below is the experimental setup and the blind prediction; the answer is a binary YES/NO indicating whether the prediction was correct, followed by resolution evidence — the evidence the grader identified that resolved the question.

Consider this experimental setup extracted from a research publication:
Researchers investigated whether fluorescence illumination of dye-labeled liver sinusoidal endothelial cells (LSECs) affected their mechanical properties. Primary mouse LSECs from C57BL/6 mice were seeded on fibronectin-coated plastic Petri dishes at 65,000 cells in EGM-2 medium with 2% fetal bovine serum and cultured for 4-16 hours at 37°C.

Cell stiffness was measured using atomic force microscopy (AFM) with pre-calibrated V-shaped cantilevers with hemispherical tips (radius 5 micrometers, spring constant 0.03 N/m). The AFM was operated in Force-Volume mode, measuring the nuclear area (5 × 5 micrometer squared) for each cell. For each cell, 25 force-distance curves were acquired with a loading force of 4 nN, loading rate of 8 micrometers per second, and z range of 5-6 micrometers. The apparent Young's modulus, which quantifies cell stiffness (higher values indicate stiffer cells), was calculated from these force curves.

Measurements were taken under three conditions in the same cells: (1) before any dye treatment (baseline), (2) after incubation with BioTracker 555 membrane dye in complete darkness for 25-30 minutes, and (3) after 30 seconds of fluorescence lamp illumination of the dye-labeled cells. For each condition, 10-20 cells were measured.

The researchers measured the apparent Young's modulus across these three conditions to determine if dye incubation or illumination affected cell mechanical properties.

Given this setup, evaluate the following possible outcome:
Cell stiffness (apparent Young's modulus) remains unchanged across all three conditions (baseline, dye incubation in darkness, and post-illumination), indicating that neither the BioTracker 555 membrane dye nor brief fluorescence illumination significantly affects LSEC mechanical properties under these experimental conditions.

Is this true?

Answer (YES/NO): NO